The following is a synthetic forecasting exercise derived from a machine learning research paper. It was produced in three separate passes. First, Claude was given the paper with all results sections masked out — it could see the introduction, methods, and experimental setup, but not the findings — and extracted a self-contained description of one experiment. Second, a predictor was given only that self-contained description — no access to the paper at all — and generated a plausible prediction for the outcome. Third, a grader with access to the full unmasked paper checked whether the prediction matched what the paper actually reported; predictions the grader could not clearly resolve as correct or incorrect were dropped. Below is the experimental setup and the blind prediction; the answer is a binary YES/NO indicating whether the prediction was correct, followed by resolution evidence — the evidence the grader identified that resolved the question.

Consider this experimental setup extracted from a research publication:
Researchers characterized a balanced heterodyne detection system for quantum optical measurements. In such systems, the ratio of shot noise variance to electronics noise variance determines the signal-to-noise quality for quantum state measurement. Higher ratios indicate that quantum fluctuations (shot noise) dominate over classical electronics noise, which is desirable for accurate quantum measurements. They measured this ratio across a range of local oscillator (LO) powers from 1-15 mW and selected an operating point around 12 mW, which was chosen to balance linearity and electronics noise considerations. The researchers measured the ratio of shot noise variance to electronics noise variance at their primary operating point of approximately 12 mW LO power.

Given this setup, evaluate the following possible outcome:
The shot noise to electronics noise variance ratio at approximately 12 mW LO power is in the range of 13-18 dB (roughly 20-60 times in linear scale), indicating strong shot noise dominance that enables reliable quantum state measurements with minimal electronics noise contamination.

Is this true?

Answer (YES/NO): NO